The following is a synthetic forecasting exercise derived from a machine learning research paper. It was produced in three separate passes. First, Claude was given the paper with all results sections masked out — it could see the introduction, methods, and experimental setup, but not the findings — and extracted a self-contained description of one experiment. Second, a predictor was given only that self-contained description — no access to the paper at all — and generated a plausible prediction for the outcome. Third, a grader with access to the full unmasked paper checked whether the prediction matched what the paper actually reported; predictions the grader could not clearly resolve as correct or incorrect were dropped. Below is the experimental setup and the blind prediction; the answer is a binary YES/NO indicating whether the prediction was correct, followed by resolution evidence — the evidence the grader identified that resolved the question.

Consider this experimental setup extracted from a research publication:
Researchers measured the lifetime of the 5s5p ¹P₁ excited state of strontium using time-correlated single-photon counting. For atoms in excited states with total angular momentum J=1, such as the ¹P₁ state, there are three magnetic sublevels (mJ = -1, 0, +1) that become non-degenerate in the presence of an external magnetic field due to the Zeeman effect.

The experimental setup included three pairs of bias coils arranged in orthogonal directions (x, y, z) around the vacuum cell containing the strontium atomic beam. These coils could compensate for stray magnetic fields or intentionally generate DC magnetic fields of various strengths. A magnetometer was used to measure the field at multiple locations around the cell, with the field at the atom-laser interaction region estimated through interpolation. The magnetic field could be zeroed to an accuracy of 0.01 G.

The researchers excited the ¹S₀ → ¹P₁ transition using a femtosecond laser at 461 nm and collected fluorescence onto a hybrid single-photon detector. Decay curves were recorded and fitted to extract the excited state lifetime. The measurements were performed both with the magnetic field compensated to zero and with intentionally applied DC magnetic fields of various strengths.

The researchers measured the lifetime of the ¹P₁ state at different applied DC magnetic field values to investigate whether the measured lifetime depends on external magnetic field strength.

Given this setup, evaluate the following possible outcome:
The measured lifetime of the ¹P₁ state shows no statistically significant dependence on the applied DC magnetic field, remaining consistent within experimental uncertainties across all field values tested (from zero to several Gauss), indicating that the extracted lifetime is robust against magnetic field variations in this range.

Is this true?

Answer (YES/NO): NO